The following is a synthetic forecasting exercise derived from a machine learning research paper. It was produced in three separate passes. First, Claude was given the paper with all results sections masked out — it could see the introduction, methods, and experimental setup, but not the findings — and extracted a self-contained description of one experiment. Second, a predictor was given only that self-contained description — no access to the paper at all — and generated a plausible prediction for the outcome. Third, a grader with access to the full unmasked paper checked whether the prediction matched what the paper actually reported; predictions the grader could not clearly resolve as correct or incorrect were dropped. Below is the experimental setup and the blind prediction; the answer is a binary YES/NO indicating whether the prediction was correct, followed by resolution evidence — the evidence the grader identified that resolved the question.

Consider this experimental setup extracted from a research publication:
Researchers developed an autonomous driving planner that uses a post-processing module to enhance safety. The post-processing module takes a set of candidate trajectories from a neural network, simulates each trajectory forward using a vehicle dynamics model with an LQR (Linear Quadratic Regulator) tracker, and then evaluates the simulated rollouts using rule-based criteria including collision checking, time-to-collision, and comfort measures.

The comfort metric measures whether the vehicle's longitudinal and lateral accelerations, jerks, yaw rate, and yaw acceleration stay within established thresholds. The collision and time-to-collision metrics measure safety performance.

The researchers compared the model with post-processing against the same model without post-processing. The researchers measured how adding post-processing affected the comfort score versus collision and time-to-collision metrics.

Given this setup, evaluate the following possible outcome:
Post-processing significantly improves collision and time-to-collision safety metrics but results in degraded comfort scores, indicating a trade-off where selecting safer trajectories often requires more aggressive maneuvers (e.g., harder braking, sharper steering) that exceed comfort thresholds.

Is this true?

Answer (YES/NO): YES